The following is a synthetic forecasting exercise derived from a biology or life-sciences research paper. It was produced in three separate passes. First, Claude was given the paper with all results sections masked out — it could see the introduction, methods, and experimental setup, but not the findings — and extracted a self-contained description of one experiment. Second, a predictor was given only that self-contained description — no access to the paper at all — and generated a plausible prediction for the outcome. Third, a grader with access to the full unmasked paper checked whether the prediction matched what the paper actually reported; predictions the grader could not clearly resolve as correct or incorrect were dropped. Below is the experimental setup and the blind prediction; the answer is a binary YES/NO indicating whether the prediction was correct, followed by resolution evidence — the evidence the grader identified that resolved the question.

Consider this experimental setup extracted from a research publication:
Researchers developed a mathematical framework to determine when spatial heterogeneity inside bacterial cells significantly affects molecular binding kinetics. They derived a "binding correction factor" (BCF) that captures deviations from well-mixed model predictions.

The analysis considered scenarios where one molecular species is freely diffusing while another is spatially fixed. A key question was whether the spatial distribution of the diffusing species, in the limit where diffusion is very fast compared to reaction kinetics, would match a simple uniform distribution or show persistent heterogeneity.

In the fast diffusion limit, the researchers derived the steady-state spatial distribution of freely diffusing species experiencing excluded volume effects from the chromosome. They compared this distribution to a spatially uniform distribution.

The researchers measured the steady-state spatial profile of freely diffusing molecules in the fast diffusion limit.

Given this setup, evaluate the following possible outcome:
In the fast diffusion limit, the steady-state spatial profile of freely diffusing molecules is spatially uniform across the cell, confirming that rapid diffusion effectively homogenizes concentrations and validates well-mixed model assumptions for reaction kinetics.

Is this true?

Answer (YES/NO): NO